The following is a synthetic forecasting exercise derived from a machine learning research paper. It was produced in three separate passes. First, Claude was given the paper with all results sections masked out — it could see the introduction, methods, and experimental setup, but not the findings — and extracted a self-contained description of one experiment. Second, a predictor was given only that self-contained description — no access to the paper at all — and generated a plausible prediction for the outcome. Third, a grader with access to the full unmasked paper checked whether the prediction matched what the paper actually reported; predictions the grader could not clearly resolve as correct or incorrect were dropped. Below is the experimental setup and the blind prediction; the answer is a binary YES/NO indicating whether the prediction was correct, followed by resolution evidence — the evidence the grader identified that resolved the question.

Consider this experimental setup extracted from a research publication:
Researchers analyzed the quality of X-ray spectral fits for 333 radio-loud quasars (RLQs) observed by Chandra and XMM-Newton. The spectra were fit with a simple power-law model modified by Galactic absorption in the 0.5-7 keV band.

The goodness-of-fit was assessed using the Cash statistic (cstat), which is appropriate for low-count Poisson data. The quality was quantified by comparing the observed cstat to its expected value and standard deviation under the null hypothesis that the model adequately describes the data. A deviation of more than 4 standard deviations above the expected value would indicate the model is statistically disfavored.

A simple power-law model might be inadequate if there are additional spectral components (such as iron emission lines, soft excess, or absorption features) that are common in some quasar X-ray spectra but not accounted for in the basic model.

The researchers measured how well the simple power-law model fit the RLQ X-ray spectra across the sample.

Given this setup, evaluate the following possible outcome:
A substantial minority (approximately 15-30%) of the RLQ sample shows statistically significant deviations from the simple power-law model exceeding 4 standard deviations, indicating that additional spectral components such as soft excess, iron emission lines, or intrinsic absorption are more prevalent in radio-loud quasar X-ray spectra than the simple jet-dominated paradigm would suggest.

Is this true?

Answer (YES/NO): NO